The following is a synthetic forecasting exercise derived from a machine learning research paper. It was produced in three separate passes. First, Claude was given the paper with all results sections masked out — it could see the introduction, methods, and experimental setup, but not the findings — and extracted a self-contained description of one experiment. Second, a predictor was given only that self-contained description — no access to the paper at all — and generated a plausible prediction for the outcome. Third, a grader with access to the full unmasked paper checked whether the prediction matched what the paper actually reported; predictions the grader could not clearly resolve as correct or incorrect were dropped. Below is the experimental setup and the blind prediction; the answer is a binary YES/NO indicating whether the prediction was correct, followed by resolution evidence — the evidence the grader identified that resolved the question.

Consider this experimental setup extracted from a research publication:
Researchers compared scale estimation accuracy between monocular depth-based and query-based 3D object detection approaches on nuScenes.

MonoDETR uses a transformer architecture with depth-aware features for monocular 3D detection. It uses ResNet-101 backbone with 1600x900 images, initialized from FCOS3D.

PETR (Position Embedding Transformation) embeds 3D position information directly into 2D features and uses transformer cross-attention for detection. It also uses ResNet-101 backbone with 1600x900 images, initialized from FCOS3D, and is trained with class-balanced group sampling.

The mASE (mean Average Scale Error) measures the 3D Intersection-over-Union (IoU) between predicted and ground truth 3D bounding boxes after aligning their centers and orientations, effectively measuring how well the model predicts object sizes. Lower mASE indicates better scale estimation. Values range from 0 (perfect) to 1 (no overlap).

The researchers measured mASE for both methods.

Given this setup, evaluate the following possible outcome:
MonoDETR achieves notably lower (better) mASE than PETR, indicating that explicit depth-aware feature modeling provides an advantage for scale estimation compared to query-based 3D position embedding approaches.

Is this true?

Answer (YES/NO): NO